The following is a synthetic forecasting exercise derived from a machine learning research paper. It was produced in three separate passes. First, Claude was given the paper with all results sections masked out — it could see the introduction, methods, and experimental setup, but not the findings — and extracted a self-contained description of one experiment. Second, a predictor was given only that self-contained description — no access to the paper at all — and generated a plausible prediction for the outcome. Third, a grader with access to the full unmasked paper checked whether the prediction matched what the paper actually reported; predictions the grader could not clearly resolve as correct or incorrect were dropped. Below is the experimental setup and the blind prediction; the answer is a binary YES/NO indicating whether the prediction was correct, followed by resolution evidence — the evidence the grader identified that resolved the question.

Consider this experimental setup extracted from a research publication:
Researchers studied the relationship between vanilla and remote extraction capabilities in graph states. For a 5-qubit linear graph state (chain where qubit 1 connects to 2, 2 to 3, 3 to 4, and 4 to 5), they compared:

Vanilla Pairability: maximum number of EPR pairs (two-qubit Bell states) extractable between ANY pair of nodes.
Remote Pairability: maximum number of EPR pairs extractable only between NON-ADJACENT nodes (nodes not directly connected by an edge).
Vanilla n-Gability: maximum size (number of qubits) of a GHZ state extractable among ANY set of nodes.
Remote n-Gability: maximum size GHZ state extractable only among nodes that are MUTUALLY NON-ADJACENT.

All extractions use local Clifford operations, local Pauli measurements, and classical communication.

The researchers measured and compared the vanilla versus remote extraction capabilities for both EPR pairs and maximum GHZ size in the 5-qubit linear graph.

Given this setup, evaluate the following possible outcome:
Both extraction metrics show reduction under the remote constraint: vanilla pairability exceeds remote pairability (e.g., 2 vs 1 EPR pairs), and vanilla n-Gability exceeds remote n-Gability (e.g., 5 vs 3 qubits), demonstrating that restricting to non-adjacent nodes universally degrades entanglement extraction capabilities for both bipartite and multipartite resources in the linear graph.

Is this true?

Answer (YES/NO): NO